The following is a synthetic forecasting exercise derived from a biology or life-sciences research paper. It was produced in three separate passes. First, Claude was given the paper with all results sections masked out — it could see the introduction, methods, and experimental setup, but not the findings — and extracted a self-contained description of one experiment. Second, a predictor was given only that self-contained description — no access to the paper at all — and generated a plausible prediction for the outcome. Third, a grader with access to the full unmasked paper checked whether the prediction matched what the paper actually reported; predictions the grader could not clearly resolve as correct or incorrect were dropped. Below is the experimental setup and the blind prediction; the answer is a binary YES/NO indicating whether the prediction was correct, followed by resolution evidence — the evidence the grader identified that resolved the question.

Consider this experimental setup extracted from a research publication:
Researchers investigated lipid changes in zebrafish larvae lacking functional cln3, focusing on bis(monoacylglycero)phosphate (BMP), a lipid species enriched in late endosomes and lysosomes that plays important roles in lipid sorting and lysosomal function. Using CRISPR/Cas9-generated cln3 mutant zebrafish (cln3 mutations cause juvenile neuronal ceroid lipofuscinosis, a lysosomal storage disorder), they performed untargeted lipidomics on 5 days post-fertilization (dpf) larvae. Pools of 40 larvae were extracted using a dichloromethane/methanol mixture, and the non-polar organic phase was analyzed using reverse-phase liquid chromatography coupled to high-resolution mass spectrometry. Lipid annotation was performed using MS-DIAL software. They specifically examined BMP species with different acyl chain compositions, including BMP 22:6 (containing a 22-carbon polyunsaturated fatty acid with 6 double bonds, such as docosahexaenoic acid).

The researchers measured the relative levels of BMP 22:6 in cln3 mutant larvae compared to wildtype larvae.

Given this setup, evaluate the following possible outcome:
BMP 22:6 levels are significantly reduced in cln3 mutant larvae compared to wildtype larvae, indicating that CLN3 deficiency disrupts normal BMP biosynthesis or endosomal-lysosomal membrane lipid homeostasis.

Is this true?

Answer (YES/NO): YES